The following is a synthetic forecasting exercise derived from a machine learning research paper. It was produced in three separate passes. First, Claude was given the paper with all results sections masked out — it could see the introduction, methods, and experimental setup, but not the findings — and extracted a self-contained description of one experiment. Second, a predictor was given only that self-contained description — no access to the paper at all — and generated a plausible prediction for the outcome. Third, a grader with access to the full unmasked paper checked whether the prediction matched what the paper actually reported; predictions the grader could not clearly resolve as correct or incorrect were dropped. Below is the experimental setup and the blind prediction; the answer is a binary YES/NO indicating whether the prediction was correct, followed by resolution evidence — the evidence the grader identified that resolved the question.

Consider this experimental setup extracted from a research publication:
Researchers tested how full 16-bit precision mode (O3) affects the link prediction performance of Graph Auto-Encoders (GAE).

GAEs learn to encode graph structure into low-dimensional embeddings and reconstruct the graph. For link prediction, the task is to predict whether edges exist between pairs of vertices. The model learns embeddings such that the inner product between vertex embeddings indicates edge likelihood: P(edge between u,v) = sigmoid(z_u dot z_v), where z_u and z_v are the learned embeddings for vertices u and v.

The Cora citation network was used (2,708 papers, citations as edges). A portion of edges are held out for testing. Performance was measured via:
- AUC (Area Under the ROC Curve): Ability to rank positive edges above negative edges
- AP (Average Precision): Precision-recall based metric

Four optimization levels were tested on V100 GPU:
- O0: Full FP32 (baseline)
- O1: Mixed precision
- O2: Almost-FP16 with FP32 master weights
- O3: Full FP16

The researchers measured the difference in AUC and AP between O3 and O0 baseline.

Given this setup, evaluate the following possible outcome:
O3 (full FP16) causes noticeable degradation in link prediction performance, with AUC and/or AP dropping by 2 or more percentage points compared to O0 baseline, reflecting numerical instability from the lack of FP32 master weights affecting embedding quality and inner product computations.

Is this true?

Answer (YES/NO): YES